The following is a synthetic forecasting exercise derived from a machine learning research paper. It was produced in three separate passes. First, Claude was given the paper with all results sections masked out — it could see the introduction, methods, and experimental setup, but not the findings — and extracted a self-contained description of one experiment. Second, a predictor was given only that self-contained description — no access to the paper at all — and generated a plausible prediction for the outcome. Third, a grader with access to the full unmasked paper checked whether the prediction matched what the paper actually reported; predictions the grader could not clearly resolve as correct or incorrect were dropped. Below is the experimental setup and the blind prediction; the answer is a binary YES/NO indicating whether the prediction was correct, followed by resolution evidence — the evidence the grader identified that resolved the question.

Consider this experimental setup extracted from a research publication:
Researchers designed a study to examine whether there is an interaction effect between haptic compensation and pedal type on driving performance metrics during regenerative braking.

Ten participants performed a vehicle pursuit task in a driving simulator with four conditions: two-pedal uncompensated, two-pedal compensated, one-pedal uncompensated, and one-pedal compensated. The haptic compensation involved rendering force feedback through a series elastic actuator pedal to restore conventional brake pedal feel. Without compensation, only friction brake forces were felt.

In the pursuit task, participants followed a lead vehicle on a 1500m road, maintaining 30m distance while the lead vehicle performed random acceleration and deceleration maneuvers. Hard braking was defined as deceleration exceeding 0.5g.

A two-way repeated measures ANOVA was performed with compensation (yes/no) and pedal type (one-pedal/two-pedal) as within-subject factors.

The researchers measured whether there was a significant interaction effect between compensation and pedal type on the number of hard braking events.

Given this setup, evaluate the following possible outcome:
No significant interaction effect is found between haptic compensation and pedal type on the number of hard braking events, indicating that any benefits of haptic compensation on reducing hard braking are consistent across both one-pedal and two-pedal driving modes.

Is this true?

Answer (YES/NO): NO